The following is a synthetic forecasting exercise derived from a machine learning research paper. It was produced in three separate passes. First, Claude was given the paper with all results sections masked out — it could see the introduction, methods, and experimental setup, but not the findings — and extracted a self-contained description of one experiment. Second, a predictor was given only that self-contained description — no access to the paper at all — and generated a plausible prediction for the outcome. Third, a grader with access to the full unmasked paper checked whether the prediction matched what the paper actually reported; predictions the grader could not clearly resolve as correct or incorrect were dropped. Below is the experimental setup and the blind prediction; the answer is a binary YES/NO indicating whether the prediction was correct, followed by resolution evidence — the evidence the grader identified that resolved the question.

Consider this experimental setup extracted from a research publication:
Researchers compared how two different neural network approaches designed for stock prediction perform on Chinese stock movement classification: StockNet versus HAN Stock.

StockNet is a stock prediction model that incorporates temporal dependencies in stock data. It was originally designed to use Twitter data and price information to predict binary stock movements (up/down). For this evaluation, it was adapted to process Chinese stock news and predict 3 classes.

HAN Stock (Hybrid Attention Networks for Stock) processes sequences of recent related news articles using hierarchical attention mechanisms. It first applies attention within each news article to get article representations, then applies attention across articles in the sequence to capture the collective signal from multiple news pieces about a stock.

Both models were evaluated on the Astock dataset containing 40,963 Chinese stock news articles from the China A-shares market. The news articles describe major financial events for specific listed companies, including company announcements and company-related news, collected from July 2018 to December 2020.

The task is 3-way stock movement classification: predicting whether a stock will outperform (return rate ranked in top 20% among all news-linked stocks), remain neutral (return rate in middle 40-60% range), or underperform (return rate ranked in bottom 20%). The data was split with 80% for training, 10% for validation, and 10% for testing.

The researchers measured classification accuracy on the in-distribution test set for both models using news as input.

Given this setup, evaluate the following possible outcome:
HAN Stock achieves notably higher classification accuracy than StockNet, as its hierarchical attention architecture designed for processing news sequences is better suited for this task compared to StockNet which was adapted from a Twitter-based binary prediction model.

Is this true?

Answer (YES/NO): YES